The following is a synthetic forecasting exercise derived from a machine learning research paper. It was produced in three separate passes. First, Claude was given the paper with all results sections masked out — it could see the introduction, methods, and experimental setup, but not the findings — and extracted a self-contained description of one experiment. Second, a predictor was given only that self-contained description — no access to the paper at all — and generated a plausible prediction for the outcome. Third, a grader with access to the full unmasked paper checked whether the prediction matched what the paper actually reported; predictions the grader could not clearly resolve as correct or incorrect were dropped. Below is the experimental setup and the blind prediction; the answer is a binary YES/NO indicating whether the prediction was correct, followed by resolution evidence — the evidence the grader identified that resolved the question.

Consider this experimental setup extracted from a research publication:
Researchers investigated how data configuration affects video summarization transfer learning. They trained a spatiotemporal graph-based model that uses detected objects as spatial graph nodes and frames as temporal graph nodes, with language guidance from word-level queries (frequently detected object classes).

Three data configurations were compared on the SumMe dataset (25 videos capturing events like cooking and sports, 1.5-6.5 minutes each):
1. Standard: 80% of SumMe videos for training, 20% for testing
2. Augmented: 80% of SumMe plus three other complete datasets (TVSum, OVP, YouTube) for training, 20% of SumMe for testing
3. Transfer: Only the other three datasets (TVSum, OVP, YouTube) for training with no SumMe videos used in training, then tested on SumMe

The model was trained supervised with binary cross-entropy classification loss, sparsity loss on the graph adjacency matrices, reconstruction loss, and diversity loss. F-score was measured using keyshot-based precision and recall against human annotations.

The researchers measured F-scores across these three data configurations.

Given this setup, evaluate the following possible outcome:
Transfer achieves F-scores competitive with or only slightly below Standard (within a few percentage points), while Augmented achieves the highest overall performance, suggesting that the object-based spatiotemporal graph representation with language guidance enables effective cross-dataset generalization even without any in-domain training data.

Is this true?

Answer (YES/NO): YES